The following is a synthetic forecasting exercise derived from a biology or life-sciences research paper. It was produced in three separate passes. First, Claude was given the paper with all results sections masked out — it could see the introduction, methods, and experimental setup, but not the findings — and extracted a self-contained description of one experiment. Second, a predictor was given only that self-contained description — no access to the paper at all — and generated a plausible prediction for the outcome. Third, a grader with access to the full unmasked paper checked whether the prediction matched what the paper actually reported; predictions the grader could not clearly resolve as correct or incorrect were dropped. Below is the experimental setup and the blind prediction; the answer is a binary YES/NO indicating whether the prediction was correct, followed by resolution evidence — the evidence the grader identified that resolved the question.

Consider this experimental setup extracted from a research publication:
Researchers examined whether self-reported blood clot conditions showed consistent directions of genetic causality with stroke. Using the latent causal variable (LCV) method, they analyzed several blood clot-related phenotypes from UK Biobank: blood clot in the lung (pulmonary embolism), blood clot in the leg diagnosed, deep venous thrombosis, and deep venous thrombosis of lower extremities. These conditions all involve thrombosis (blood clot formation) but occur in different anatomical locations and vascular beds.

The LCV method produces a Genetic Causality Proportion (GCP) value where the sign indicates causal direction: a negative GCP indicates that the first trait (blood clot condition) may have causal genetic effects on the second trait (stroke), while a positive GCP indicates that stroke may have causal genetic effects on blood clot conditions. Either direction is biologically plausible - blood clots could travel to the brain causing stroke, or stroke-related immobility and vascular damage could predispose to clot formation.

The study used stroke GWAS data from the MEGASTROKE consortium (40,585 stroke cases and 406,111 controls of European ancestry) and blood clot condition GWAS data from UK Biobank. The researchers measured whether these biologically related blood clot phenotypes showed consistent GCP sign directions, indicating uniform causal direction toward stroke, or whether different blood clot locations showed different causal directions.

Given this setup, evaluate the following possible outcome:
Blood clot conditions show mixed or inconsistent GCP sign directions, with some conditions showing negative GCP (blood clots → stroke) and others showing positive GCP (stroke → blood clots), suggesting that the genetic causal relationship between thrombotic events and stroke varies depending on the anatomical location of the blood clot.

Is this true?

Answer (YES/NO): NO